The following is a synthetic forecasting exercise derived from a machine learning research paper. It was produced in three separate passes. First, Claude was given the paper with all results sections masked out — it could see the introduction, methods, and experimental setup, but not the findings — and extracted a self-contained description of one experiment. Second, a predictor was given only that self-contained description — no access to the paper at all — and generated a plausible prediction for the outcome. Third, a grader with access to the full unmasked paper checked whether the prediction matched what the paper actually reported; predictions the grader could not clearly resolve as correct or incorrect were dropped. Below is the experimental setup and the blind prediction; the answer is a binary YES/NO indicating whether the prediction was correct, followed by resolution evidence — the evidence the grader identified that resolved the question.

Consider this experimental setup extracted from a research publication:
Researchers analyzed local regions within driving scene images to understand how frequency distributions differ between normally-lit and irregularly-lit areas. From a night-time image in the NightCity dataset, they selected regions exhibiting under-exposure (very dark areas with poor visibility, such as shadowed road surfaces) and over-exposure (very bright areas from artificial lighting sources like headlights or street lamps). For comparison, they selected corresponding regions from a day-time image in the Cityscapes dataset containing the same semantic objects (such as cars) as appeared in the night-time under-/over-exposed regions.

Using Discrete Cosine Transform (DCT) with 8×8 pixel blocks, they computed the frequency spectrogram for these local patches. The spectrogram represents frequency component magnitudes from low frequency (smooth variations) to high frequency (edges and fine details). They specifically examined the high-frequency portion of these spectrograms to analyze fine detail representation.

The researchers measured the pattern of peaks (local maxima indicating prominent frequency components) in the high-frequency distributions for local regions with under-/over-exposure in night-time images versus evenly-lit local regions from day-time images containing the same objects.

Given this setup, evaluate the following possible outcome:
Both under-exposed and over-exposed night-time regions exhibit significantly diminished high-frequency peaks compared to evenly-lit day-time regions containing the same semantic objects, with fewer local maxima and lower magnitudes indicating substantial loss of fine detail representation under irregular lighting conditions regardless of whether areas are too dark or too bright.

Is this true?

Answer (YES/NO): NO